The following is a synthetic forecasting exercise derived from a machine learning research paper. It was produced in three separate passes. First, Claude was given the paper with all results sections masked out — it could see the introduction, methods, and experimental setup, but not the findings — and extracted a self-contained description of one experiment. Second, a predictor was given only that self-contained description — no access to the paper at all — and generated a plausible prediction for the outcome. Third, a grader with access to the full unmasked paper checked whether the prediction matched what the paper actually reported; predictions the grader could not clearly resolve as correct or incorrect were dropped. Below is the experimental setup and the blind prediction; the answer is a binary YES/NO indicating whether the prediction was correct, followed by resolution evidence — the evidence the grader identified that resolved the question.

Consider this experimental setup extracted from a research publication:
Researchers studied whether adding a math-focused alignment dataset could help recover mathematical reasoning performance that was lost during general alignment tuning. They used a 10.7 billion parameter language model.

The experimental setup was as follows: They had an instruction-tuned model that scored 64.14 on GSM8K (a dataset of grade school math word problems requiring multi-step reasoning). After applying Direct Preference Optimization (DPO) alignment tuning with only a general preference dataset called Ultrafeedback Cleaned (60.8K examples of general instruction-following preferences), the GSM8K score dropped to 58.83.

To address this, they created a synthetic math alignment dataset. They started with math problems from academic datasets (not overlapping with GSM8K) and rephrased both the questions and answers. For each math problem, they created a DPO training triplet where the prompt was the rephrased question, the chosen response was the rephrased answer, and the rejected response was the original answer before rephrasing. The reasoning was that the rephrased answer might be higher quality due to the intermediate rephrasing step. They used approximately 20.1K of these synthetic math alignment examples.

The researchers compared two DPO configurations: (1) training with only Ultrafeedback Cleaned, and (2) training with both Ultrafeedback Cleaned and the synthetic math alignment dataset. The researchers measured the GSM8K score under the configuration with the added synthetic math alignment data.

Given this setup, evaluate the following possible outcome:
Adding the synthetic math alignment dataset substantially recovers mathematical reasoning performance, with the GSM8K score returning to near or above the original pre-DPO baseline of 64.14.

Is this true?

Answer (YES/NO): NO